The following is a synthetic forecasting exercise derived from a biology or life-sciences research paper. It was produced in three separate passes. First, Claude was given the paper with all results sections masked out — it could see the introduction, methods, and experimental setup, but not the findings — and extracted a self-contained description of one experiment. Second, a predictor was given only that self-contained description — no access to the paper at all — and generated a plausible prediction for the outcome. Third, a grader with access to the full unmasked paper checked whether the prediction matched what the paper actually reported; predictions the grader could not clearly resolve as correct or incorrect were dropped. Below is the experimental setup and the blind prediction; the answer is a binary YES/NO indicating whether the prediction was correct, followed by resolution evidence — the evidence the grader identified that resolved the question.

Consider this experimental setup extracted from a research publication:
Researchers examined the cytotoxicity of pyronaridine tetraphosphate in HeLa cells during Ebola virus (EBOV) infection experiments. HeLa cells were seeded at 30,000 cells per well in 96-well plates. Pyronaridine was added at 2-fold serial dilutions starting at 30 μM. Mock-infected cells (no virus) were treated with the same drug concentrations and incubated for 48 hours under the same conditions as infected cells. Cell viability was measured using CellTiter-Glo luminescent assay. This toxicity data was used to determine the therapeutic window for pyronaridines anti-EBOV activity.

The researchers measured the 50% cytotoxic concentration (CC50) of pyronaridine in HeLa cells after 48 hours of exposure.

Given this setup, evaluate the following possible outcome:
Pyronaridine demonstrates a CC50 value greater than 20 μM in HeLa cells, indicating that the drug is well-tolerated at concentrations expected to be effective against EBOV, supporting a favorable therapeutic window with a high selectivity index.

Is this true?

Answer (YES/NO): NO